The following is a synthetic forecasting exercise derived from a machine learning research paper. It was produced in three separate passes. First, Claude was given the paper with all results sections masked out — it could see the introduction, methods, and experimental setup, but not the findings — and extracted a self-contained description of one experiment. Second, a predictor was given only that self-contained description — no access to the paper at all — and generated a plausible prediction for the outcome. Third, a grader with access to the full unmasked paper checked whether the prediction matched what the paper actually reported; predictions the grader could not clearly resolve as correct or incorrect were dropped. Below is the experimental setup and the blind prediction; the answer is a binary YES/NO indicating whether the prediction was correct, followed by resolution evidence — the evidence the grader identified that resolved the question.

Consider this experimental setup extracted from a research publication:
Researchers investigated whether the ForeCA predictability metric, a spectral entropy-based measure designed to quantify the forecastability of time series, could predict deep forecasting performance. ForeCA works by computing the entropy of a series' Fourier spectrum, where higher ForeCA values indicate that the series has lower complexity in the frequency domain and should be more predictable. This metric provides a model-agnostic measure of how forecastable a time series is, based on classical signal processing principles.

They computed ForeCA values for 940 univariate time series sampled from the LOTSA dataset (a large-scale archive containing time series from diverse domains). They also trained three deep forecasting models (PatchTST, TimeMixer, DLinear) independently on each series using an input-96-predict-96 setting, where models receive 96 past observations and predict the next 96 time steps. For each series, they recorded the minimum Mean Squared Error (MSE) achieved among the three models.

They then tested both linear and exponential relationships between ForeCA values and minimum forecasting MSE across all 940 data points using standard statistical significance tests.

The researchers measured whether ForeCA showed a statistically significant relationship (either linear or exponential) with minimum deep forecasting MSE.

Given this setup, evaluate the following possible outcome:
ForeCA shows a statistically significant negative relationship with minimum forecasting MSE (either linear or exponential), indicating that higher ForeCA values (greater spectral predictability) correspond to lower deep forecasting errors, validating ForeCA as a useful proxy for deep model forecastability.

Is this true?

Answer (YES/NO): NO